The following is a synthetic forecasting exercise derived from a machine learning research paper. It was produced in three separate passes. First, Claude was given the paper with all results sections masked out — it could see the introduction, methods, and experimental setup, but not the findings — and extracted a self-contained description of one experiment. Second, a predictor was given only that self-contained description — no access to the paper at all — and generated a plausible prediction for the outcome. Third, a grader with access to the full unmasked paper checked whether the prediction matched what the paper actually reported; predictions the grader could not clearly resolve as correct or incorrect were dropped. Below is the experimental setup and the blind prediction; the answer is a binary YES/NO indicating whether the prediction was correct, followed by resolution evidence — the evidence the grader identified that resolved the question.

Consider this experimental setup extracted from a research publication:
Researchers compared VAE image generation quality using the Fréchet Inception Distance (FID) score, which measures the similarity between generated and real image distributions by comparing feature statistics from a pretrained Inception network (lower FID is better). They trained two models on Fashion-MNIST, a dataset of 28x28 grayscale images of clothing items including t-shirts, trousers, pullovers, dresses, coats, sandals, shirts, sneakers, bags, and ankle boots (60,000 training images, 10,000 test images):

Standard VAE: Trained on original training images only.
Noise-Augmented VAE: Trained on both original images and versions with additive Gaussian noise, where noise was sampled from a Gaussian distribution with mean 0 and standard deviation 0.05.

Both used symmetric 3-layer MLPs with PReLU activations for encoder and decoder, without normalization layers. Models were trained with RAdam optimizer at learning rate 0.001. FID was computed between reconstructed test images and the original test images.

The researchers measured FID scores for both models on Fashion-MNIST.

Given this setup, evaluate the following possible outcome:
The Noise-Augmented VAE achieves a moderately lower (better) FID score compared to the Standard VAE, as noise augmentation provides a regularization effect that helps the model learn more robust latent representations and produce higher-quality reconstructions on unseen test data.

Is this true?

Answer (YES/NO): NO